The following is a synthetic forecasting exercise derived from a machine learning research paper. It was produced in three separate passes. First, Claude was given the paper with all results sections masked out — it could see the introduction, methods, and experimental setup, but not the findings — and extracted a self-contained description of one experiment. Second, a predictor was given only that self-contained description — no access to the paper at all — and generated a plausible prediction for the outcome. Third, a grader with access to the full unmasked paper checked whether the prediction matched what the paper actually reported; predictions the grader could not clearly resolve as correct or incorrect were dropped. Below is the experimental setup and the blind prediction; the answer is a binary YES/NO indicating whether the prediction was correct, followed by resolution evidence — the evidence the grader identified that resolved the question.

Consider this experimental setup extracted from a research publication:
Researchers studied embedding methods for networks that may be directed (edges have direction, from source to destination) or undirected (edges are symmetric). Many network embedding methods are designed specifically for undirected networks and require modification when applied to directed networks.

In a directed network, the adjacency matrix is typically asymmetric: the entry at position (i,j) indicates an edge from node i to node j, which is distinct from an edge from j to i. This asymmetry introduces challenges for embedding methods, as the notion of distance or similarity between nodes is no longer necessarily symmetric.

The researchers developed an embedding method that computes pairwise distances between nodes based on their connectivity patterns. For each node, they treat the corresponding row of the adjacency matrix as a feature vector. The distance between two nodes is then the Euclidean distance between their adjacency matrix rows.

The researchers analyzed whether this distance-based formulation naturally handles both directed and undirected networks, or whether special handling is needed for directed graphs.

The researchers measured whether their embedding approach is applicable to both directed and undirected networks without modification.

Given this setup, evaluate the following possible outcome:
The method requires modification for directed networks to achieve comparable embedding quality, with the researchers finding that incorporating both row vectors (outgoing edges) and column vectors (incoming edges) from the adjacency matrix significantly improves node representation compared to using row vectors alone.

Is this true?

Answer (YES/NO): NO